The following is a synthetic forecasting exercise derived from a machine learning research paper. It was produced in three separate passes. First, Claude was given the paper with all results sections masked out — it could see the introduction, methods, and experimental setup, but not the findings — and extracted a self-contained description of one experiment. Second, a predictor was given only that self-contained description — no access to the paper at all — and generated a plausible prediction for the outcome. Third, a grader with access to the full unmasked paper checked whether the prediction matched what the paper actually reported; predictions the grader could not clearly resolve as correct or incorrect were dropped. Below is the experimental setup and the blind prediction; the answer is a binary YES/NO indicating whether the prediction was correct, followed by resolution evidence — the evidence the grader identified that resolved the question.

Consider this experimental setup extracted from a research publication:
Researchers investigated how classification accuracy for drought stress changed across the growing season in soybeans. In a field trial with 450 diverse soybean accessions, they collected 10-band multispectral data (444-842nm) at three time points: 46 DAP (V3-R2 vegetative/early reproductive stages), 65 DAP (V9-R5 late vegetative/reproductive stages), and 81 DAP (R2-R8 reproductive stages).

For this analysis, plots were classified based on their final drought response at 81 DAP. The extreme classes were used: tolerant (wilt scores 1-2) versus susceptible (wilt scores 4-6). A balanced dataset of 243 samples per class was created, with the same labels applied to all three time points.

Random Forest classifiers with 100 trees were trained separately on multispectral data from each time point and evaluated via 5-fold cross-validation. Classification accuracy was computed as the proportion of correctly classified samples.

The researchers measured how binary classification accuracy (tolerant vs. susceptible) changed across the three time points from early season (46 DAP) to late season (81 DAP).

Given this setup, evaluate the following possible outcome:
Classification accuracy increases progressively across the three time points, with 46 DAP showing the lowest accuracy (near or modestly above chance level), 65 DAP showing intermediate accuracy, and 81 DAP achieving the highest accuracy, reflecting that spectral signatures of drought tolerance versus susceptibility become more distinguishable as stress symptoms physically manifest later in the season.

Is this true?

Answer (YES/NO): NO